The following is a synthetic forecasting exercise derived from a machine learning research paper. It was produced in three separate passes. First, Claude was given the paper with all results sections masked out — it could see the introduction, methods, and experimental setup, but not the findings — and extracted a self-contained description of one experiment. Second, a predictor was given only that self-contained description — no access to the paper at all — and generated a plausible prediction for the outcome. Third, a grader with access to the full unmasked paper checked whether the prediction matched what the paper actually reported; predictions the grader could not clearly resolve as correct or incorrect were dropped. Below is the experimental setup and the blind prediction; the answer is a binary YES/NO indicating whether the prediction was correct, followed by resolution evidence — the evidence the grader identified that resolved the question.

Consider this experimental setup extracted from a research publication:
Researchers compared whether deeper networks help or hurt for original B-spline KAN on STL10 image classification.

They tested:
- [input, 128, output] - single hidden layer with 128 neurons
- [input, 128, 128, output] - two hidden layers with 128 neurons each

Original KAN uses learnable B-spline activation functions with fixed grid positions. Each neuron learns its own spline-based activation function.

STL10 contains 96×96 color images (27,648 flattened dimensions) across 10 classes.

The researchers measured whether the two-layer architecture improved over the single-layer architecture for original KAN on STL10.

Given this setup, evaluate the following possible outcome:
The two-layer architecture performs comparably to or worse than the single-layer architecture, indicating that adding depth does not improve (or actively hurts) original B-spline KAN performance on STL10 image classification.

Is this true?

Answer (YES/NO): NO